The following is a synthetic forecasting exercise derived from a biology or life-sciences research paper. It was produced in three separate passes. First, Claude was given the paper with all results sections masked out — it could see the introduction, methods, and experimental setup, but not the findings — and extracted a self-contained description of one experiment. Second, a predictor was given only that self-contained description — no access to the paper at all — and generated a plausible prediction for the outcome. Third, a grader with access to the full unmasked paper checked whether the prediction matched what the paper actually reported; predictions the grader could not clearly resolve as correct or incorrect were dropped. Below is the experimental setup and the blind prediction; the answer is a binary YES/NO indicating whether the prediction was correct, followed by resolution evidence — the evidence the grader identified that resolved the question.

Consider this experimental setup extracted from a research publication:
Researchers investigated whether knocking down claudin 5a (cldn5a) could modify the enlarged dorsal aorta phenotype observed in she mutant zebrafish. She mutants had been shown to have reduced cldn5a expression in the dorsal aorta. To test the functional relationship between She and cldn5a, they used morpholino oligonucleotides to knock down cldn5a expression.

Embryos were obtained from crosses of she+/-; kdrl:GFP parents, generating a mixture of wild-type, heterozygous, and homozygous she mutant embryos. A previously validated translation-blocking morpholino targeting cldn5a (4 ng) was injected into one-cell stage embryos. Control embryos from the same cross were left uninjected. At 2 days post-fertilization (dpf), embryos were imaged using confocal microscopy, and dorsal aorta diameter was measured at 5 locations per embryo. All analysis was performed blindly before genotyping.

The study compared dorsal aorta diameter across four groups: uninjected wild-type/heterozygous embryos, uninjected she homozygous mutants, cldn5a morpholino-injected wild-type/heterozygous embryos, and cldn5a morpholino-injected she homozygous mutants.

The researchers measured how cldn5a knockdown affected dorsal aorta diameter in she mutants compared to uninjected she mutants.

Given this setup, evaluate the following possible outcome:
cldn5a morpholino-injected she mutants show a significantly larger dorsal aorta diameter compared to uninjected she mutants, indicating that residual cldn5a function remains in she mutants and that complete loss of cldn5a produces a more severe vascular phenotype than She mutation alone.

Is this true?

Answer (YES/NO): NO